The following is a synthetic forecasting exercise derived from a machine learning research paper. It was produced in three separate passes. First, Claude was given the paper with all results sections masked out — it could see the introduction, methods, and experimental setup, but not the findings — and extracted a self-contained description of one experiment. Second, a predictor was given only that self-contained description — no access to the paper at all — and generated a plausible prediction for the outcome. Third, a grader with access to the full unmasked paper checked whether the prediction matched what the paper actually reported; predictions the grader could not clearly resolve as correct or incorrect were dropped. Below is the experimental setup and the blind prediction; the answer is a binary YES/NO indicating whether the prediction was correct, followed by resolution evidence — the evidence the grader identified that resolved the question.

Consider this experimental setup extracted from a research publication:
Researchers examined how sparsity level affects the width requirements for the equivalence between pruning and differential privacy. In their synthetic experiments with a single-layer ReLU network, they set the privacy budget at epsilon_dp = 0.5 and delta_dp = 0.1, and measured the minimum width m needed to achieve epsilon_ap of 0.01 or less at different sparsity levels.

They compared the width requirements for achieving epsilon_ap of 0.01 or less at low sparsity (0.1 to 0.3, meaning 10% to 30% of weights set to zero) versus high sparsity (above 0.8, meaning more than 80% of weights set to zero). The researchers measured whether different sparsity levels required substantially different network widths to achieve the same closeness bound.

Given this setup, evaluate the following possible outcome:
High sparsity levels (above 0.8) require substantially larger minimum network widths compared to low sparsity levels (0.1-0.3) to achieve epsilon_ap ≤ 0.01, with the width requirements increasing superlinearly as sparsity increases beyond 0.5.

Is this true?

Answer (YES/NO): NO